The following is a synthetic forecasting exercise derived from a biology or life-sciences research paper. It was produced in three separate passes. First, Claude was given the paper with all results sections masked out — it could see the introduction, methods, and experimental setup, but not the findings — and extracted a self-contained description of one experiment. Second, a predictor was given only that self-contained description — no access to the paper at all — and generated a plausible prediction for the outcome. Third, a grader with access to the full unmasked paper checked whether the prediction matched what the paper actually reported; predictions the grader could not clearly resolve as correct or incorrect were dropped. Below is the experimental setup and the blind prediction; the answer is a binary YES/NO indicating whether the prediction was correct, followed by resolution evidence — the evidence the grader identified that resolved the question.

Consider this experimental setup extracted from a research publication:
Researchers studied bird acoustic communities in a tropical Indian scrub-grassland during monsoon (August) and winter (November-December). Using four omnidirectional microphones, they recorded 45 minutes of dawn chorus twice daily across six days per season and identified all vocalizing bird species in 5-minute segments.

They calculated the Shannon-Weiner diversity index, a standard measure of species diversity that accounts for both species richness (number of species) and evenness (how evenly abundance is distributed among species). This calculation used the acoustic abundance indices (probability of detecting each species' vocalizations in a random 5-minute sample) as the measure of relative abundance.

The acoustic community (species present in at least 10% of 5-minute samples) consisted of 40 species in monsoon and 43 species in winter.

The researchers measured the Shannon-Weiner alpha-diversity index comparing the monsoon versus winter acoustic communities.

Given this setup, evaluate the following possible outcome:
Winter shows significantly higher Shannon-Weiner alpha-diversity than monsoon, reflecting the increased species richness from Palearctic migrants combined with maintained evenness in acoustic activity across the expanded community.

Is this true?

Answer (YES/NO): NO